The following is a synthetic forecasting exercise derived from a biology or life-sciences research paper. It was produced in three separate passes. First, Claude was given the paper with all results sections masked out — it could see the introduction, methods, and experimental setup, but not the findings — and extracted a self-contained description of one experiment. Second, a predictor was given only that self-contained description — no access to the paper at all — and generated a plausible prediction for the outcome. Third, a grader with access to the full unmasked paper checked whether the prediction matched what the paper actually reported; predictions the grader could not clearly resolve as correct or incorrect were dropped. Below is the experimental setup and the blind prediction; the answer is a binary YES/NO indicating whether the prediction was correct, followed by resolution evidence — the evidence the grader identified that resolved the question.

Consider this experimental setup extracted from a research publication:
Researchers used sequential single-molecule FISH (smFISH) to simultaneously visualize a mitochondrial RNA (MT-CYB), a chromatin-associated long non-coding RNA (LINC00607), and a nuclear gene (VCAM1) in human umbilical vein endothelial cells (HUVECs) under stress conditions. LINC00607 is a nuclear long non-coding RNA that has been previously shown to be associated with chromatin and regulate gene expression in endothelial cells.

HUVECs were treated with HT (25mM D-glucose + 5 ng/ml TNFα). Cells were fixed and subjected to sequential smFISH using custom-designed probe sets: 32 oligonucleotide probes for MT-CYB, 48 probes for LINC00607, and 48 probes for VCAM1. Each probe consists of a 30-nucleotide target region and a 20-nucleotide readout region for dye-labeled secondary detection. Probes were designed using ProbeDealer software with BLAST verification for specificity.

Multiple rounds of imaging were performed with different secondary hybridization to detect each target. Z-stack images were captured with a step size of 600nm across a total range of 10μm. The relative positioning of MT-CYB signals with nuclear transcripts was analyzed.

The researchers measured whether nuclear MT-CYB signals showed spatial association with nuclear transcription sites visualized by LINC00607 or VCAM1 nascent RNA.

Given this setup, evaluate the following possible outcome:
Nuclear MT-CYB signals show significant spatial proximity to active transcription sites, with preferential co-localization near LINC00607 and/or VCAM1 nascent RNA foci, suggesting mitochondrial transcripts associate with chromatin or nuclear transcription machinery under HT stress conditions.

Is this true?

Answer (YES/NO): YES